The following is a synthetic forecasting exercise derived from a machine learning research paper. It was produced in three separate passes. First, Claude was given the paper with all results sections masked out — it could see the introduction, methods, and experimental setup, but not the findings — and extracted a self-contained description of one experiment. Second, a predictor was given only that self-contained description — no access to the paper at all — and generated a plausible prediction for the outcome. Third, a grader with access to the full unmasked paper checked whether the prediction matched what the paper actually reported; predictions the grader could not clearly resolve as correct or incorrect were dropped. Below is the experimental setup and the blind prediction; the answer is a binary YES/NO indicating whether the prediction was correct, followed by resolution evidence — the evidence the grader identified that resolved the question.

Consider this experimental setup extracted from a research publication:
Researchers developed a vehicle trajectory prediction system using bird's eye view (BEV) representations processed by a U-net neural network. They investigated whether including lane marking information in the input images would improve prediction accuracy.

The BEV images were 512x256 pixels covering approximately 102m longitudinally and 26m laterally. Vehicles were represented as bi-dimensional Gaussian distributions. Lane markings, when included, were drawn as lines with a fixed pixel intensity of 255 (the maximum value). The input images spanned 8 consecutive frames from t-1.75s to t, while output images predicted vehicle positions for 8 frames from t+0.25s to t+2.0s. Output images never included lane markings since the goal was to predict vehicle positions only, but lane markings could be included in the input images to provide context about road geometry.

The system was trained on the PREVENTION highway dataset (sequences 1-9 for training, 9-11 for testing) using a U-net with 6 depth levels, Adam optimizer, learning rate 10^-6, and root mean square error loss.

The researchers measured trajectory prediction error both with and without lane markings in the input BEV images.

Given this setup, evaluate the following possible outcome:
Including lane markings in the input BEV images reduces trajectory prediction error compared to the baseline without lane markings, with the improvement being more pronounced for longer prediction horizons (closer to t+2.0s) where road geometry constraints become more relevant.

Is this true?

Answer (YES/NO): NO